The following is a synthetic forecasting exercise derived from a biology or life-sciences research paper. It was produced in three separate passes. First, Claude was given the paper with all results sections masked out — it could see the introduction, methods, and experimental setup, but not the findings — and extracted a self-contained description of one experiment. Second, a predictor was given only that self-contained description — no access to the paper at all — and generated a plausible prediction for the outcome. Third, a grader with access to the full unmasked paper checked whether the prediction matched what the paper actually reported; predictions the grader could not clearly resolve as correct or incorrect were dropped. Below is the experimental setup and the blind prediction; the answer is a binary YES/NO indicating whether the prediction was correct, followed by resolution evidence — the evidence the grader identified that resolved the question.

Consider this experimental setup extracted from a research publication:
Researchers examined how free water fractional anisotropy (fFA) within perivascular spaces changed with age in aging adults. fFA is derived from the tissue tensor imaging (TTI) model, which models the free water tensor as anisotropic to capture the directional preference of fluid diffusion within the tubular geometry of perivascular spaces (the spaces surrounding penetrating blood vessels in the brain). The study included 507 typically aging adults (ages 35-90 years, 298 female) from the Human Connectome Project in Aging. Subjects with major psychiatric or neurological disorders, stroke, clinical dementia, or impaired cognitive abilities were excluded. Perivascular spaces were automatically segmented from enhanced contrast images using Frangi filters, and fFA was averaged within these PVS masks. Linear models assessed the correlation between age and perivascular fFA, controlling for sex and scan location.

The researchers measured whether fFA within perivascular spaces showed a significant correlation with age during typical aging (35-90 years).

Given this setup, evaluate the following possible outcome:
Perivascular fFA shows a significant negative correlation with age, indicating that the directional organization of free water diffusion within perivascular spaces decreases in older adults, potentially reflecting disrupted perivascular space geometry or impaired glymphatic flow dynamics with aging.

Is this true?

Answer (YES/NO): YES